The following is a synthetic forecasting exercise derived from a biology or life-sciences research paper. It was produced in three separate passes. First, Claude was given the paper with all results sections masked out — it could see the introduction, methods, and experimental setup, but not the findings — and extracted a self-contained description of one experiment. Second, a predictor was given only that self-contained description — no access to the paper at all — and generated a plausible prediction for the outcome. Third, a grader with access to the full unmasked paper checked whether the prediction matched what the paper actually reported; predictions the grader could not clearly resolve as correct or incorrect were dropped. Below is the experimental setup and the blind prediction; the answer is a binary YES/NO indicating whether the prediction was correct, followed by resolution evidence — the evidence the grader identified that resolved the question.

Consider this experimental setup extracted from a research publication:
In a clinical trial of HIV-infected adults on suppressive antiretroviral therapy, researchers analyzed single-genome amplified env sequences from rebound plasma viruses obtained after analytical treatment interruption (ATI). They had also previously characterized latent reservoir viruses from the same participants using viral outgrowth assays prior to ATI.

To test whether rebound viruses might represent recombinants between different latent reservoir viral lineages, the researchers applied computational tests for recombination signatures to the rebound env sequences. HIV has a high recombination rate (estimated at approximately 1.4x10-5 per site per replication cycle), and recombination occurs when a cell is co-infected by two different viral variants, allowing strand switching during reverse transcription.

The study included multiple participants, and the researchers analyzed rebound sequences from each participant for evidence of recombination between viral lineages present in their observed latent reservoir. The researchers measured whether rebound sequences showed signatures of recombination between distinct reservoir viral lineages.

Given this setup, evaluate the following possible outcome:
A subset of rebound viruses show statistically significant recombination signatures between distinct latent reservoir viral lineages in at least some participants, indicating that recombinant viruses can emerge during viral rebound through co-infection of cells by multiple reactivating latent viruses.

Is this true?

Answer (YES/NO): YES